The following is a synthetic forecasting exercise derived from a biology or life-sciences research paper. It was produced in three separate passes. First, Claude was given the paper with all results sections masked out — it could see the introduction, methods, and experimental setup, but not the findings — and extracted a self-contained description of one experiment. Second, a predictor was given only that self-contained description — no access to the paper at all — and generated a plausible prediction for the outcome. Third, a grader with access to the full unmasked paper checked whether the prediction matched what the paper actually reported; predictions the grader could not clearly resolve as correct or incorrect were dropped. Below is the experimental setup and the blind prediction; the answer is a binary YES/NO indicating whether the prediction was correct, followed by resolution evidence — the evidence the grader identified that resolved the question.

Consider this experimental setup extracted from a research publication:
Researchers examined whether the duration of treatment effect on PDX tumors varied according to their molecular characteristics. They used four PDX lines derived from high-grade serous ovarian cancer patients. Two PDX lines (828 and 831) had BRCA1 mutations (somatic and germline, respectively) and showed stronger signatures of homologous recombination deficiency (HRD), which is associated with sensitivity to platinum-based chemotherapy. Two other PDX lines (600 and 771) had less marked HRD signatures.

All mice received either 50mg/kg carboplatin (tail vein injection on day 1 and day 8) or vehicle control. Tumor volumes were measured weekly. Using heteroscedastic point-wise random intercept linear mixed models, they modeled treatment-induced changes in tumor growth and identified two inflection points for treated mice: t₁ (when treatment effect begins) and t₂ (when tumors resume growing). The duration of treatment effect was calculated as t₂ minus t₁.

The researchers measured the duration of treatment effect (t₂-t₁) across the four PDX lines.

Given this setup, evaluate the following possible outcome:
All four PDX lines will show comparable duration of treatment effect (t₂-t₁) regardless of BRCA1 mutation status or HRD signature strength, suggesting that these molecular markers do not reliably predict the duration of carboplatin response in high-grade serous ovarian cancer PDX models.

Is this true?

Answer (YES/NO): NO